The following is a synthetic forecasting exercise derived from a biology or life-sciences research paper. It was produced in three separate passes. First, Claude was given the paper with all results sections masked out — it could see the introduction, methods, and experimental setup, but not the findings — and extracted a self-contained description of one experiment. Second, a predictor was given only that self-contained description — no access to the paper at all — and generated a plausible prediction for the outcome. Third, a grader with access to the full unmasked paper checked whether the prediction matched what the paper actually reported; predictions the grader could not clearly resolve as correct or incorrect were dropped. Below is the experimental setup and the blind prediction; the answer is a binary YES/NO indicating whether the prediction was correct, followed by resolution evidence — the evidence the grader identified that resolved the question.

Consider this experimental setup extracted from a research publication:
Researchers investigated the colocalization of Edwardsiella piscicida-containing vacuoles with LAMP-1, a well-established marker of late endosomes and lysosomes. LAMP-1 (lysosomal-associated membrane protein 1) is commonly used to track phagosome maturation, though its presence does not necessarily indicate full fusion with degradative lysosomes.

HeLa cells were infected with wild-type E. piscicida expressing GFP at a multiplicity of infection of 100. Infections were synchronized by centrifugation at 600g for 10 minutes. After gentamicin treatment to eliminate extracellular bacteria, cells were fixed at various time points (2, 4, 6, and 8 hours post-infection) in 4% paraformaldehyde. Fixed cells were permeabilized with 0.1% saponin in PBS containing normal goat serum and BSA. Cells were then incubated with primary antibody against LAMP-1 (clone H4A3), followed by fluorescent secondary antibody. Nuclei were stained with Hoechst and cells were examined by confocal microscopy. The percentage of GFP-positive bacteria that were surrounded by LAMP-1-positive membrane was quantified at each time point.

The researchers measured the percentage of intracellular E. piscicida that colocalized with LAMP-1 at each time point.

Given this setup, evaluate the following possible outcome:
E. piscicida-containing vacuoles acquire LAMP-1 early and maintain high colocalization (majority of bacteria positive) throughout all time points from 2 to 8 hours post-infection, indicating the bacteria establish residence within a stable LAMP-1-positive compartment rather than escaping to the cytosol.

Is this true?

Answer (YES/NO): NO